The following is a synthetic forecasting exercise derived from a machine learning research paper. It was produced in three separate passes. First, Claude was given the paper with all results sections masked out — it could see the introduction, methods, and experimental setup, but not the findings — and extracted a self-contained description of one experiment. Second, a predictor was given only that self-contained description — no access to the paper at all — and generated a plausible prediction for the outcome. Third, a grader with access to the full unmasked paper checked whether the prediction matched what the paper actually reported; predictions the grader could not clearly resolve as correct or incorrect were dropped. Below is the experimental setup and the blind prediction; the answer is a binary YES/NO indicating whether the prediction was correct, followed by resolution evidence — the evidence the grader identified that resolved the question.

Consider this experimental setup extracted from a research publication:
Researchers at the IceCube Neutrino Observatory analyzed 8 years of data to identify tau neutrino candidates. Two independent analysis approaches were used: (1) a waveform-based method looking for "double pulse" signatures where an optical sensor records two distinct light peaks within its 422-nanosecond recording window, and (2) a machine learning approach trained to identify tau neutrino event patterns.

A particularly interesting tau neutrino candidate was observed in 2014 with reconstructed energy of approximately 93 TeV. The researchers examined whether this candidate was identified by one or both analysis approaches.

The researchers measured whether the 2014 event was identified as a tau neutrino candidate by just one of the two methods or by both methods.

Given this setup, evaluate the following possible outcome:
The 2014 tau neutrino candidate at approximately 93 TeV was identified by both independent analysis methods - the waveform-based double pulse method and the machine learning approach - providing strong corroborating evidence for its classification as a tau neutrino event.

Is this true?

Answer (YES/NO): YES